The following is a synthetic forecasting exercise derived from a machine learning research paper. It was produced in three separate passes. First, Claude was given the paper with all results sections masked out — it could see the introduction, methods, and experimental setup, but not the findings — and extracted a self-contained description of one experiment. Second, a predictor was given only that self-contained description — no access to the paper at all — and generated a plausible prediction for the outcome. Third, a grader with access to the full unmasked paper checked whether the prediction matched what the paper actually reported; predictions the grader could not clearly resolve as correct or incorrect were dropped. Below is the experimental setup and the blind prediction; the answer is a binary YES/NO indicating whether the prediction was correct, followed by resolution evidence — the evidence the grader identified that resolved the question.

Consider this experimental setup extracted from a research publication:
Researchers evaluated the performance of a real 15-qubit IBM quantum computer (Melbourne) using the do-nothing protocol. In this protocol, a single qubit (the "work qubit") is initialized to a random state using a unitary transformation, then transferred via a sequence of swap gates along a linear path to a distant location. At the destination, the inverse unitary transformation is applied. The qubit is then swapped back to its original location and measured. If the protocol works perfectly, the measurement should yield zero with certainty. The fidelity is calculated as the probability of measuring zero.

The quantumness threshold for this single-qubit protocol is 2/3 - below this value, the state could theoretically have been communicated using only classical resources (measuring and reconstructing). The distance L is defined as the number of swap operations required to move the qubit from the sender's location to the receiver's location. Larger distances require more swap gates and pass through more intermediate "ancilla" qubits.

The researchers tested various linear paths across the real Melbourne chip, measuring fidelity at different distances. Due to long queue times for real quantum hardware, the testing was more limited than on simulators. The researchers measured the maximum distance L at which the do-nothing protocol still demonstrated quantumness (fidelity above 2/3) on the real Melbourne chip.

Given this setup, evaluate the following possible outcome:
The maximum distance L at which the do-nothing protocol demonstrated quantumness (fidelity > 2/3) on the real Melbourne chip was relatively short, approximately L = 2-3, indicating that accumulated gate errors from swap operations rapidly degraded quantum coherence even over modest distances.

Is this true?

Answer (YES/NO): NO